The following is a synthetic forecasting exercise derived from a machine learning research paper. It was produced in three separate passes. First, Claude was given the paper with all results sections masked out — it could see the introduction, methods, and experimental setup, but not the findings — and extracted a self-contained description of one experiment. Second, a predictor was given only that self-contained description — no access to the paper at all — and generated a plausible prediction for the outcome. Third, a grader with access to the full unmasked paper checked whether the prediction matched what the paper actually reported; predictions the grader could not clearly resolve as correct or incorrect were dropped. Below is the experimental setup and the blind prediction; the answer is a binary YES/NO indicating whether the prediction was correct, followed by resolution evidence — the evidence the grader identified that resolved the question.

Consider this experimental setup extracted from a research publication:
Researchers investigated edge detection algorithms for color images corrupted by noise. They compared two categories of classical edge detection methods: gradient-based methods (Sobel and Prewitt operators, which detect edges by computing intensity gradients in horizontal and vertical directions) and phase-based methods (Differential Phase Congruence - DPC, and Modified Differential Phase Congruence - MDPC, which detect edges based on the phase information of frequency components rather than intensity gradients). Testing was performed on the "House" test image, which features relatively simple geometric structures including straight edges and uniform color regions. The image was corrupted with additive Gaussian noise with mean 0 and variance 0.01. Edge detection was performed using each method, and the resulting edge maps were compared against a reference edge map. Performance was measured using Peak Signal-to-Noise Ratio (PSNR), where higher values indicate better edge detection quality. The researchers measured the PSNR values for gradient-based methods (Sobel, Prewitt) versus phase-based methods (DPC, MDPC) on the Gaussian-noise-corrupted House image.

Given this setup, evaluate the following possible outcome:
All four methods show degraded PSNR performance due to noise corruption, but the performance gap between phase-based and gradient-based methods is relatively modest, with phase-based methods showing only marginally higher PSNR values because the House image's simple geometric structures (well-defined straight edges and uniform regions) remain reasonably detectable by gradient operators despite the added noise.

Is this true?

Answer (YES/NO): NO